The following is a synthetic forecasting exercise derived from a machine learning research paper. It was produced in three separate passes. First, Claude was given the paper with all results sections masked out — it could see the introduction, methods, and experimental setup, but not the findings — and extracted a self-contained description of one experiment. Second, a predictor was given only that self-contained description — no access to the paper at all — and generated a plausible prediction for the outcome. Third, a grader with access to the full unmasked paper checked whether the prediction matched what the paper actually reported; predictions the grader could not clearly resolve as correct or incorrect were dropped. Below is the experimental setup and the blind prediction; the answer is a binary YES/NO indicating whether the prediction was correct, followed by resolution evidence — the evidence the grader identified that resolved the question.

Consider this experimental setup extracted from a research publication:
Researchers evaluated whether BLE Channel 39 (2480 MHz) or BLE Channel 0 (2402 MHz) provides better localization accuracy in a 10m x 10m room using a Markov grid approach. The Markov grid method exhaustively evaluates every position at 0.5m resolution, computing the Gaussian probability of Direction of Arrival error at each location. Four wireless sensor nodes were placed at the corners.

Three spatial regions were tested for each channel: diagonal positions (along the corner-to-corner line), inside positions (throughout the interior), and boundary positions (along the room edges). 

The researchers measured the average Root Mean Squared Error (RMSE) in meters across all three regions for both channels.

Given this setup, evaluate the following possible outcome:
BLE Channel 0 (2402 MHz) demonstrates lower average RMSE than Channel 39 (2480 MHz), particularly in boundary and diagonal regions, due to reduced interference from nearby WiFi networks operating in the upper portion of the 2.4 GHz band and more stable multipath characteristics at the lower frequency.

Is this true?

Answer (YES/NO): NO